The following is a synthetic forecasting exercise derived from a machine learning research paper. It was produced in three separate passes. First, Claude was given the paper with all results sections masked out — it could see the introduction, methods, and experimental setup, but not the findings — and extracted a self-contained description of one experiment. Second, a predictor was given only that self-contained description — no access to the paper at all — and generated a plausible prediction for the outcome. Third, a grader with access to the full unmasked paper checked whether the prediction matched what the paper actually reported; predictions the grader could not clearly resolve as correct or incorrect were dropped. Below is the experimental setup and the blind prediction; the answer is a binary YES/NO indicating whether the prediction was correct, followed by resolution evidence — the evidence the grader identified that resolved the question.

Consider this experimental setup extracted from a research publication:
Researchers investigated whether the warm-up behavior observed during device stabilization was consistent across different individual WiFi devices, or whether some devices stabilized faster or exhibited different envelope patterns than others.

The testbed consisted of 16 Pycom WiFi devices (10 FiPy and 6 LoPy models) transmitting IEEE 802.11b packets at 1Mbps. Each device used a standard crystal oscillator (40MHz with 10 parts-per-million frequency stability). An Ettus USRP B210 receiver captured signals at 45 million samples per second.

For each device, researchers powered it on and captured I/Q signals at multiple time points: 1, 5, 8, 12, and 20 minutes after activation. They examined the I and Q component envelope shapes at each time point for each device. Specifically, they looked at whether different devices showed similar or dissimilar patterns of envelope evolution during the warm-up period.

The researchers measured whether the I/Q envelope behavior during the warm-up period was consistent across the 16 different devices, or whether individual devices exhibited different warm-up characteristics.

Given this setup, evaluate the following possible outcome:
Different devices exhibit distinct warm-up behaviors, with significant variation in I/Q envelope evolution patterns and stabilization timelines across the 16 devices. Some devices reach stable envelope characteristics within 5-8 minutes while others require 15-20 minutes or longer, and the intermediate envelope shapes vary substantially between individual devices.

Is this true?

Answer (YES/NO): NO